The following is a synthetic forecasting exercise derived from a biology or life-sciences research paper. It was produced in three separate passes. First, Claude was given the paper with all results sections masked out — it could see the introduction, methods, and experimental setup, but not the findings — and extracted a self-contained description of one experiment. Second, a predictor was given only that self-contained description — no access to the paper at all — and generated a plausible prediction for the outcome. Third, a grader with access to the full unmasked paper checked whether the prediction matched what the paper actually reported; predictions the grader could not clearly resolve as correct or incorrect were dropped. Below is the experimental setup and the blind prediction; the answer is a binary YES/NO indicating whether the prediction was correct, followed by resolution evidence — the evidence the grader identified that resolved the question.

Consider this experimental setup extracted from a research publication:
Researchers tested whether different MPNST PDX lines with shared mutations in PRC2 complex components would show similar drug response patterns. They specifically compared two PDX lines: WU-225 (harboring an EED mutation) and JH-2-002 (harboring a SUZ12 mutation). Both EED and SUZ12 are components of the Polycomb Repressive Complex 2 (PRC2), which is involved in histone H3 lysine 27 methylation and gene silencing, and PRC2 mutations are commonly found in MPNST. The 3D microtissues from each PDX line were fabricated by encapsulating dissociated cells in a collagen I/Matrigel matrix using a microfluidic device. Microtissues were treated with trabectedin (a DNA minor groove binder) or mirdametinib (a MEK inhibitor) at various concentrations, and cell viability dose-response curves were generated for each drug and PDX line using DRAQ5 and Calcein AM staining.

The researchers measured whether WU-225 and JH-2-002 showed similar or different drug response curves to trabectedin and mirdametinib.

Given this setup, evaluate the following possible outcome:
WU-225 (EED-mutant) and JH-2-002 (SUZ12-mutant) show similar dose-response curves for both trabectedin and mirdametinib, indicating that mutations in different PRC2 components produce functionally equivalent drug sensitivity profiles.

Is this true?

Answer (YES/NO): YES